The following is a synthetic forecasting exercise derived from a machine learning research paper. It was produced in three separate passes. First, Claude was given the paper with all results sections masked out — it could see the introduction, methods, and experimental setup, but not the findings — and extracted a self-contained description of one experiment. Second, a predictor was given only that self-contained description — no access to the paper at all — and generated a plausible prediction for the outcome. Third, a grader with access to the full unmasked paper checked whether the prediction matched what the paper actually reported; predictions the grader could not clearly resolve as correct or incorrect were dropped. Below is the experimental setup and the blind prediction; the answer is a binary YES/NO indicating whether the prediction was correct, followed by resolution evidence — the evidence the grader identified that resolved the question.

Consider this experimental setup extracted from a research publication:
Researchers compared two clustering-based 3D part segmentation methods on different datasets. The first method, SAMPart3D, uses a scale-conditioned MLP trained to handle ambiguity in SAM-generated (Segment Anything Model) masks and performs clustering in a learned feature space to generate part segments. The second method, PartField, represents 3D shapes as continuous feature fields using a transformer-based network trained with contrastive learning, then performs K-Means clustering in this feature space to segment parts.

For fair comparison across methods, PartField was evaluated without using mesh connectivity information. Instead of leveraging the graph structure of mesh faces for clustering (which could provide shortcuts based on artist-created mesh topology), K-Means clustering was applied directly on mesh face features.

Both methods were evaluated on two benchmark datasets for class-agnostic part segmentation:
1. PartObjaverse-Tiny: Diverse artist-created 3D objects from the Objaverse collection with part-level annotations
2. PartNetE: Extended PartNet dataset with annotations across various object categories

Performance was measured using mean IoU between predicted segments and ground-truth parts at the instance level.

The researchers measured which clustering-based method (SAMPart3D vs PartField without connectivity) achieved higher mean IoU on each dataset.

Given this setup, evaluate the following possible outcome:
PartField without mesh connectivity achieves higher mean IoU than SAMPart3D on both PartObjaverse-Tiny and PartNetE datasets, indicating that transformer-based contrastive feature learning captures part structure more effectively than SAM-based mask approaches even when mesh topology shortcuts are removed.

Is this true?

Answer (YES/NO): NO